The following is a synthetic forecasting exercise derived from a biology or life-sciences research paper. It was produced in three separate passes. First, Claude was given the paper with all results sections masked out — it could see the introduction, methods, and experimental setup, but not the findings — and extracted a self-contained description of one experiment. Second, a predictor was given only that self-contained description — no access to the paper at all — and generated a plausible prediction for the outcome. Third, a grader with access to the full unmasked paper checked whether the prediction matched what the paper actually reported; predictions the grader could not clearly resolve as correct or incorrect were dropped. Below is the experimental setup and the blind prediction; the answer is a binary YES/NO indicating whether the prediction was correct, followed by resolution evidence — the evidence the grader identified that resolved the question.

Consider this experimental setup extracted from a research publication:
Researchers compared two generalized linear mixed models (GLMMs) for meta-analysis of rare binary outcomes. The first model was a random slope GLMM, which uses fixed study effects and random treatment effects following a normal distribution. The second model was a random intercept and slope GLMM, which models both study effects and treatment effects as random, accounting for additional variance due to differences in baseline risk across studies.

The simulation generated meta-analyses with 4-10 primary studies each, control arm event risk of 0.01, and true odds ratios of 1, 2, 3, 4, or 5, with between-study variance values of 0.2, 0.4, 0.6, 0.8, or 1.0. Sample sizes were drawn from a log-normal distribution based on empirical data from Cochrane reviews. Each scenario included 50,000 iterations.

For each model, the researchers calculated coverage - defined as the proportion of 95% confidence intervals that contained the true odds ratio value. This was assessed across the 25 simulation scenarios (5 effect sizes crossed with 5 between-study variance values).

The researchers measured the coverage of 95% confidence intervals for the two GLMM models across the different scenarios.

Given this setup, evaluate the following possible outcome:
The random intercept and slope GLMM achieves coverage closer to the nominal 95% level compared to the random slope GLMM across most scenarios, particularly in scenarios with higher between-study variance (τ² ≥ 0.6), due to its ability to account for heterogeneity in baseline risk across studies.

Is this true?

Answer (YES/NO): NO